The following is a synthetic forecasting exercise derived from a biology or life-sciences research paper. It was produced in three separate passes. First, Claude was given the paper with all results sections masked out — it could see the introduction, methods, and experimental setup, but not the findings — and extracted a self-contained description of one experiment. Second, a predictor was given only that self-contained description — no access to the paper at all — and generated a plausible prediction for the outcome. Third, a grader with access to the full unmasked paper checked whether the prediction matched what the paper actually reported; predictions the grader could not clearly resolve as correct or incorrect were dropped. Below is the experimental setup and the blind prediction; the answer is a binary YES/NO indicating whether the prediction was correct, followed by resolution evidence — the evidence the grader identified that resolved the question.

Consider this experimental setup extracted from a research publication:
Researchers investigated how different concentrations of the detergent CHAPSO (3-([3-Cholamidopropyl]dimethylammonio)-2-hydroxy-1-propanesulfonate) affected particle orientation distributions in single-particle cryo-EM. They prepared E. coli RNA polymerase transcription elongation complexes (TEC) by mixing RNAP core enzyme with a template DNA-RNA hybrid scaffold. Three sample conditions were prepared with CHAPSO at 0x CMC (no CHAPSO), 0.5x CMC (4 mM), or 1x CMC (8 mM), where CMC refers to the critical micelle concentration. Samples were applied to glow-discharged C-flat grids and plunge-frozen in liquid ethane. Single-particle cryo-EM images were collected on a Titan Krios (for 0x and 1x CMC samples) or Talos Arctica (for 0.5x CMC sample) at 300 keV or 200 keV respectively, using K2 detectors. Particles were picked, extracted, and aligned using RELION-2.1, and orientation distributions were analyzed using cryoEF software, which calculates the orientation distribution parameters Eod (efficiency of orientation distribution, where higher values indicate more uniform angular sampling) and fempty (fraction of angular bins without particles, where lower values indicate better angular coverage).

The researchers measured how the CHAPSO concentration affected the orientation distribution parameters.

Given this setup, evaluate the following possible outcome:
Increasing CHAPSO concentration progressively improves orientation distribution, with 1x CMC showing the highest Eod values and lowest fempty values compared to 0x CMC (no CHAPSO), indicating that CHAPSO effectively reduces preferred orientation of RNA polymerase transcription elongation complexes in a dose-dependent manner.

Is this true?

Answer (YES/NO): YES